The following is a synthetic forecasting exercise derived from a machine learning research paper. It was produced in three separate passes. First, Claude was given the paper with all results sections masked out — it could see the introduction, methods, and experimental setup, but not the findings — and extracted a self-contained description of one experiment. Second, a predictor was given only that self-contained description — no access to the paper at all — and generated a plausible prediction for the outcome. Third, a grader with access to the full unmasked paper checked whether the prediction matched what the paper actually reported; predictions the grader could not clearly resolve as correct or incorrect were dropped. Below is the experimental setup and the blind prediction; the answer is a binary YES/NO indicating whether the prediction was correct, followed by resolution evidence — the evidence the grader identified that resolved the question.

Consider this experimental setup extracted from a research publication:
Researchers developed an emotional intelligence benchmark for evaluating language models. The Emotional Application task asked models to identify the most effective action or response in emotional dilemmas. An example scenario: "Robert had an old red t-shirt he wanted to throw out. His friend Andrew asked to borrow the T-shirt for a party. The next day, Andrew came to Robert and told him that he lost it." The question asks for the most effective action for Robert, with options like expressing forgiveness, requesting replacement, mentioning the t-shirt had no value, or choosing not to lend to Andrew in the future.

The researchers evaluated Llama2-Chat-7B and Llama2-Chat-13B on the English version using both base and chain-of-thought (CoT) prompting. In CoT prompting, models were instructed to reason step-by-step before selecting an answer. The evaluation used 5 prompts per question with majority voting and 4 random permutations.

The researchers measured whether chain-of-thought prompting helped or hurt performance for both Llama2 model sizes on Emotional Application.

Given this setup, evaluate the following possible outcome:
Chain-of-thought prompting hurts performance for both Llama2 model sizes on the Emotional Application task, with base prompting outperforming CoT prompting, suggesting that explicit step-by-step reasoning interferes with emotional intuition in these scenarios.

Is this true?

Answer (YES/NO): YES